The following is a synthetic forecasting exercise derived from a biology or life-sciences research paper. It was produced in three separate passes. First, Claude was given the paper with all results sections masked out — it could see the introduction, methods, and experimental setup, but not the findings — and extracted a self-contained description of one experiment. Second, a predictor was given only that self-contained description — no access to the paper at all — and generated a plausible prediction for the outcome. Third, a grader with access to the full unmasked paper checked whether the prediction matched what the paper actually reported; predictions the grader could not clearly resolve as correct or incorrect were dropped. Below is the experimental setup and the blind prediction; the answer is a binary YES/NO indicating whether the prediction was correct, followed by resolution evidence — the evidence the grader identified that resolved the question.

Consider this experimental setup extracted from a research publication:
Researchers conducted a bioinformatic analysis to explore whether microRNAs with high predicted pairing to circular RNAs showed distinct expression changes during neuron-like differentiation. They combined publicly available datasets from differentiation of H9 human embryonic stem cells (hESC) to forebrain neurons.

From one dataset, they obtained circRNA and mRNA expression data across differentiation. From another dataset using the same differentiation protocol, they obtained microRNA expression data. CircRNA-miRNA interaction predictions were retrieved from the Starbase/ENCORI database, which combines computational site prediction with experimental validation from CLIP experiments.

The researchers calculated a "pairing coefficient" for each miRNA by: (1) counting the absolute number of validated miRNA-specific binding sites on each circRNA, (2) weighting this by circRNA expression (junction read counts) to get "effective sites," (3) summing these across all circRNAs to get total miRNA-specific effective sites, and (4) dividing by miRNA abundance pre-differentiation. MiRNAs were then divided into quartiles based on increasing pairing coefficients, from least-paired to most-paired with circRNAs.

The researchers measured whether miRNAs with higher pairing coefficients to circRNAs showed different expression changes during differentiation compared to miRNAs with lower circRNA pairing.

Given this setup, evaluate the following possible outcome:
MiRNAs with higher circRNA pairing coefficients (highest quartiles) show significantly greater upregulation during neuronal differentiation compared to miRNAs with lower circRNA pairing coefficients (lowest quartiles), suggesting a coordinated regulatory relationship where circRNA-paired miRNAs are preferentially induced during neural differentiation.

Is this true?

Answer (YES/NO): YES